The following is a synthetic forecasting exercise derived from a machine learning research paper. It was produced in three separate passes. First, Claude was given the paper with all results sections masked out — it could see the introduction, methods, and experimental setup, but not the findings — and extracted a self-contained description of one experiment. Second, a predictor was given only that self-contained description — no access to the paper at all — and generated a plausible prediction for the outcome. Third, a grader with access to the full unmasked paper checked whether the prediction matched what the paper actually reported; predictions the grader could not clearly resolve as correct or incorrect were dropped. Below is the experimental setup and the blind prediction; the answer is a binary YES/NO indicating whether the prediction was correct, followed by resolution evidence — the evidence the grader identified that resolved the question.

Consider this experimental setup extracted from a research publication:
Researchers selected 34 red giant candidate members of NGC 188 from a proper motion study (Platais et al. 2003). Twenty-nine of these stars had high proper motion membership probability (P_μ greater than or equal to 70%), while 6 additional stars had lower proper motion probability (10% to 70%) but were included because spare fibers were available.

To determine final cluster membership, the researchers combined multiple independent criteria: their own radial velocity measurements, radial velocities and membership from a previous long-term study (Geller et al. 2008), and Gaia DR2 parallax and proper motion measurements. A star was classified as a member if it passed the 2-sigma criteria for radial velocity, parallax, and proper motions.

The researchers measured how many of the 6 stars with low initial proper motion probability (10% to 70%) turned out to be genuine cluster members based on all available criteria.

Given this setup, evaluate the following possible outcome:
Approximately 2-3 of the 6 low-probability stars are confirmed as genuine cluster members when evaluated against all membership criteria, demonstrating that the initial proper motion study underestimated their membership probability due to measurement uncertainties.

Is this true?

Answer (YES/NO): YES